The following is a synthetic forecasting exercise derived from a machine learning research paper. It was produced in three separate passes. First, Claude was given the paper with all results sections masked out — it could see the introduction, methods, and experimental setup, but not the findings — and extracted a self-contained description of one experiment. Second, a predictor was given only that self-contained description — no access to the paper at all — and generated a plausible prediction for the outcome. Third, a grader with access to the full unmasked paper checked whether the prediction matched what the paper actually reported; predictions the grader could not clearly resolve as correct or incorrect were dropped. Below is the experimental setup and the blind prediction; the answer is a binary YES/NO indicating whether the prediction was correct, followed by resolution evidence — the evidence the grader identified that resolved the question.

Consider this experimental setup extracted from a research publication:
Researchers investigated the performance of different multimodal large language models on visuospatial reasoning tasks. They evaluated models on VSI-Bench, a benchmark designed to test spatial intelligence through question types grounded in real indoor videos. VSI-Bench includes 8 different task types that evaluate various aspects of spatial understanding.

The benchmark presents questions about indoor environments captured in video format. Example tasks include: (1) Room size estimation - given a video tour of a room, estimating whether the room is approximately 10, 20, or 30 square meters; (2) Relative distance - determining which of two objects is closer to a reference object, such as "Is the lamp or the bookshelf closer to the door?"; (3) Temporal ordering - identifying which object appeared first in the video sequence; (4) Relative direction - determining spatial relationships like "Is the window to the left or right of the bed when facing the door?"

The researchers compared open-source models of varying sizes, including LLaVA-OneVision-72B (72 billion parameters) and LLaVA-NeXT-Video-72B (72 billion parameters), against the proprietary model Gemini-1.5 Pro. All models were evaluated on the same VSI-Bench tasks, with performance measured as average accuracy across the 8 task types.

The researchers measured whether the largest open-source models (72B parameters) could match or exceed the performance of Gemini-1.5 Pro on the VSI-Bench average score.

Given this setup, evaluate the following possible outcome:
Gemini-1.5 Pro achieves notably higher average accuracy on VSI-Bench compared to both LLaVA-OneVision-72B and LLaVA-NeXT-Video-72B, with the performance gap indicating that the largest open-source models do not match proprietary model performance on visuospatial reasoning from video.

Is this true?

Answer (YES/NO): YES